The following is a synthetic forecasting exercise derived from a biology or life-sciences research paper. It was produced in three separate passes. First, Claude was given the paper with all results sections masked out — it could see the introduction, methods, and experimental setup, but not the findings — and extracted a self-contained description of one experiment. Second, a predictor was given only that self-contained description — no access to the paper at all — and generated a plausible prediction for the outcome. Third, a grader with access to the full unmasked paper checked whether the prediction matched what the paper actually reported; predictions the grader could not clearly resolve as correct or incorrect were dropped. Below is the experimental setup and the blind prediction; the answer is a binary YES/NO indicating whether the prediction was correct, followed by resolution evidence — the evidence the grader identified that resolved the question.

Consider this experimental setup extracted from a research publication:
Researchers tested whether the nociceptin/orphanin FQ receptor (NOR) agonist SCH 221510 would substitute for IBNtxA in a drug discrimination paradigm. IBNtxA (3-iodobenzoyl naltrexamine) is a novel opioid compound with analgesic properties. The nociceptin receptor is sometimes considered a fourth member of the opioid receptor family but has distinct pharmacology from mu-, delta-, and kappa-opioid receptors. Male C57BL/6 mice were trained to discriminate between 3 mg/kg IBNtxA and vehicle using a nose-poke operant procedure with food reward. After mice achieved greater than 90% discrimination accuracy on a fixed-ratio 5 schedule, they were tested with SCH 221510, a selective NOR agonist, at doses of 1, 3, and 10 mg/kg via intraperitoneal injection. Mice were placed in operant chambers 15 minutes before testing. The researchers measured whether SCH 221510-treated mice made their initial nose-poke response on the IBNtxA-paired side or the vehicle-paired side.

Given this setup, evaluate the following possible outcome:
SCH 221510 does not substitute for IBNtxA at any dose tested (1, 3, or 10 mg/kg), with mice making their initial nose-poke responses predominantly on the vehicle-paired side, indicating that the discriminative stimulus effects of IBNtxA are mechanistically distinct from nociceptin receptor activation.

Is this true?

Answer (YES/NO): NO